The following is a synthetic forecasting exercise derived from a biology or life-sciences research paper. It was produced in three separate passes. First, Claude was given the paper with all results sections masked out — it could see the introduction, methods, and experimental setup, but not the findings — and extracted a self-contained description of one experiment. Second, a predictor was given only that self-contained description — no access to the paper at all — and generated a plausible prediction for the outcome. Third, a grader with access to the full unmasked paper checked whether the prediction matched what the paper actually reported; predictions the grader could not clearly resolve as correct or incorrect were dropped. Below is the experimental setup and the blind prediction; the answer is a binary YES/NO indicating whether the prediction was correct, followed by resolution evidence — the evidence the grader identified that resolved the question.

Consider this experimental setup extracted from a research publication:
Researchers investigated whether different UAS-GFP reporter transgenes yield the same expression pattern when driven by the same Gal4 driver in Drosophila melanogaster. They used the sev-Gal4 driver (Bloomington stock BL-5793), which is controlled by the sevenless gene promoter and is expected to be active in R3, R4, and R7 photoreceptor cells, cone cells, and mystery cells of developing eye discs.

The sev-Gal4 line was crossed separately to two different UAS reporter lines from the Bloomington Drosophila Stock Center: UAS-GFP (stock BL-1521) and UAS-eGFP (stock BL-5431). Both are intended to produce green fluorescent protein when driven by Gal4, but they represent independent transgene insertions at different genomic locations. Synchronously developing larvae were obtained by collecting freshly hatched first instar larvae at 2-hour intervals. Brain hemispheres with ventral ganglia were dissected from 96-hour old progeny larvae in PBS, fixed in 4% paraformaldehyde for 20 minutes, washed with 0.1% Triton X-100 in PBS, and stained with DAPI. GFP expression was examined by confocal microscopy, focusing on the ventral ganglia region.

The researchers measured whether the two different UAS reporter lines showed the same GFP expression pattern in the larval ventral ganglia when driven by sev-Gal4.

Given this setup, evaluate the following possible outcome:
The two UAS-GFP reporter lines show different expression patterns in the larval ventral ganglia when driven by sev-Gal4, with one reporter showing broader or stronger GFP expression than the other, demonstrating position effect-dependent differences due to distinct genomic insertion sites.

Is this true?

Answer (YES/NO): YES